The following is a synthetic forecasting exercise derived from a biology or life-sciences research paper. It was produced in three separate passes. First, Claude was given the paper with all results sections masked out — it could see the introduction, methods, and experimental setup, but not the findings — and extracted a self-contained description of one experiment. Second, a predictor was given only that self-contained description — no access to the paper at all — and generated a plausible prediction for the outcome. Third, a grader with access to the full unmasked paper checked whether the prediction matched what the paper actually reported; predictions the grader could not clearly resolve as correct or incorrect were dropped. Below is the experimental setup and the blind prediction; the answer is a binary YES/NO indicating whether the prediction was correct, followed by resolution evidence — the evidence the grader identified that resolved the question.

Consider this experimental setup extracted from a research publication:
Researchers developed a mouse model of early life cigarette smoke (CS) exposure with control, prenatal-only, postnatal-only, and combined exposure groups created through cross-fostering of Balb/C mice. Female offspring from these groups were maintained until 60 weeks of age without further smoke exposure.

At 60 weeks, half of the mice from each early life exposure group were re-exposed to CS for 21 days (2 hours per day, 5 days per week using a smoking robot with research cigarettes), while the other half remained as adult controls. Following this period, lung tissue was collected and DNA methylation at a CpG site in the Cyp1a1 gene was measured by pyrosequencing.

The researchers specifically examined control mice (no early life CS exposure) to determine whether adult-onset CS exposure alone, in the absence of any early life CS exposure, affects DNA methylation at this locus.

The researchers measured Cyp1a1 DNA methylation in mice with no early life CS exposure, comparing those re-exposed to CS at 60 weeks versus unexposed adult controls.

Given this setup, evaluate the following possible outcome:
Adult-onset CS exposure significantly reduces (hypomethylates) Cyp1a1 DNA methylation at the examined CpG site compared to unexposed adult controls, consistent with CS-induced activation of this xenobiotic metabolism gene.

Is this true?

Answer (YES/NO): NO